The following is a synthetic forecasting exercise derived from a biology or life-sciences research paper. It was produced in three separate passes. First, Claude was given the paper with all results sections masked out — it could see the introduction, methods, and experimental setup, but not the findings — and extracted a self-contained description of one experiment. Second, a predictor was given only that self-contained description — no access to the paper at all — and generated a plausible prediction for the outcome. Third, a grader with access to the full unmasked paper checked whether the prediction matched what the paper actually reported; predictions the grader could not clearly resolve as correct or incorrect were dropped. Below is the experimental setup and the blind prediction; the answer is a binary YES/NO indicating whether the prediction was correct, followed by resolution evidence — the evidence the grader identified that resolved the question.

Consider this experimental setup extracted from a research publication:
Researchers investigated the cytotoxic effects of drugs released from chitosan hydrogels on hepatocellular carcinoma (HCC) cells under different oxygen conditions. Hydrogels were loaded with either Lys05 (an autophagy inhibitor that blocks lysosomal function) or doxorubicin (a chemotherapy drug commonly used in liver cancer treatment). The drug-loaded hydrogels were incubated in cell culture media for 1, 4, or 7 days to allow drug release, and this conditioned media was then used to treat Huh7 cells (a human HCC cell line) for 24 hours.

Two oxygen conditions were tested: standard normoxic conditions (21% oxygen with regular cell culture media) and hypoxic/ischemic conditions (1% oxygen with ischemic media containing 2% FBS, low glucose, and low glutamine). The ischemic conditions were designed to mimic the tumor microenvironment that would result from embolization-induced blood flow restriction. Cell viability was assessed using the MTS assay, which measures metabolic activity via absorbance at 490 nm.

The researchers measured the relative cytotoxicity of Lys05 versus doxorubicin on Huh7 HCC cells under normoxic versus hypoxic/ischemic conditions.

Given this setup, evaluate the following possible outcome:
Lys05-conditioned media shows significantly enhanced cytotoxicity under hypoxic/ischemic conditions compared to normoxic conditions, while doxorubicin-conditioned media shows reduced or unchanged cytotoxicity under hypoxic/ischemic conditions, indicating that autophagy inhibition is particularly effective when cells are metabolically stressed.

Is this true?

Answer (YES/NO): YES